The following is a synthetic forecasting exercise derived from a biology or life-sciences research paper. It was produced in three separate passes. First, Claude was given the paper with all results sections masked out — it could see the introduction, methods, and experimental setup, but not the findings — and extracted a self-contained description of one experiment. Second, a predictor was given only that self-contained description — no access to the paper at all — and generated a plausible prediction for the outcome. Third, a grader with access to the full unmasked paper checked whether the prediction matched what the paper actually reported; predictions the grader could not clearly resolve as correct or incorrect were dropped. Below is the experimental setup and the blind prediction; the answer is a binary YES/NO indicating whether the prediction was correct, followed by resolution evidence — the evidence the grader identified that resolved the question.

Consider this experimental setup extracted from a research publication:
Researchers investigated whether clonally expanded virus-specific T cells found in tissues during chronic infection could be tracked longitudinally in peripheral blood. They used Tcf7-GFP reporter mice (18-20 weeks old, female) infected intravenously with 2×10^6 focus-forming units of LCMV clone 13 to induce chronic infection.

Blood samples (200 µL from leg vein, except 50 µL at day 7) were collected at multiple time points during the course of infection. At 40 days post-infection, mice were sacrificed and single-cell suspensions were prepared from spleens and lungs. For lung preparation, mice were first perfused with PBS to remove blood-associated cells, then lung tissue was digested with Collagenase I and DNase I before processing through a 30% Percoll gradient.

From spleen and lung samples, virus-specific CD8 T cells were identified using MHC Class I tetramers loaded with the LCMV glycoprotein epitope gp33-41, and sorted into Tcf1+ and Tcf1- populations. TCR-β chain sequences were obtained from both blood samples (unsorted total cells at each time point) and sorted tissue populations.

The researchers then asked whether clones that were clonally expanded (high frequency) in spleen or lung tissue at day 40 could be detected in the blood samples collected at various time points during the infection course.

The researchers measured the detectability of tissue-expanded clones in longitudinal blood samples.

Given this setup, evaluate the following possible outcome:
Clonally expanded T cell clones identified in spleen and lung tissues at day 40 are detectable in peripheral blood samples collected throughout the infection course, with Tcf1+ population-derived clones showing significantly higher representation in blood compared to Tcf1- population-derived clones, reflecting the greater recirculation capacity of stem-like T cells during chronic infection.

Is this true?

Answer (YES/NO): NO